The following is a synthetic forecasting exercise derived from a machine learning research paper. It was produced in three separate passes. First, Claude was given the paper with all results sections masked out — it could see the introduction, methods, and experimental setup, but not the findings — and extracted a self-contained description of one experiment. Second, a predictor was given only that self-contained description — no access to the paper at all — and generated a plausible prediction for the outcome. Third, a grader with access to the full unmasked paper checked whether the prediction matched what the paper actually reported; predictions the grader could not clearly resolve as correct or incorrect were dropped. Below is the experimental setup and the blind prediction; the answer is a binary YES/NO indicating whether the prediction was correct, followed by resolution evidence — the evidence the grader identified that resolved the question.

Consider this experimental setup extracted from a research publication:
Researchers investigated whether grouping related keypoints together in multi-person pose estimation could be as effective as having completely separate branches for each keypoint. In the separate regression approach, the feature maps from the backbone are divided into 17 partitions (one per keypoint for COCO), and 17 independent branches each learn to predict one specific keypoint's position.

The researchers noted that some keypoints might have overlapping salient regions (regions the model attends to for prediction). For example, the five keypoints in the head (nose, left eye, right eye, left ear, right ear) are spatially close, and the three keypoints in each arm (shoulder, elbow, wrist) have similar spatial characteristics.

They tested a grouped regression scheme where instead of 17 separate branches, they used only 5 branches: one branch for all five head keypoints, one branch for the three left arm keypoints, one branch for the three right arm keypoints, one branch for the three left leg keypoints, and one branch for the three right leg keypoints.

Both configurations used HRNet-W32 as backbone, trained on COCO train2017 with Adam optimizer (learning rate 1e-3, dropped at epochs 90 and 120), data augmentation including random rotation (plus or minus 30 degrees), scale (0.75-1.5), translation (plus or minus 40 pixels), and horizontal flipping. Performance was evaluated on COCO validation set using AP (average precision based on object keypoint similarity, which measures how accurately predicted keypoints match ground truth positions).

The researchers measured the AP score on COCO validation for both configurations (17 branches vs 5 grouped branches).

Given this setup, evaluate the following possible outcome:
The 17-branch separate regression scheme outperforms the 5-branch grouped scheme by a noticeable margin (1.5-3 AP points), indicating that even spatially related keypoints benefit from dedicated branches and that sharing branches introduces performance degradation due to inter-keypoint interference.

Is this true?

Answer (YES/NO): NO